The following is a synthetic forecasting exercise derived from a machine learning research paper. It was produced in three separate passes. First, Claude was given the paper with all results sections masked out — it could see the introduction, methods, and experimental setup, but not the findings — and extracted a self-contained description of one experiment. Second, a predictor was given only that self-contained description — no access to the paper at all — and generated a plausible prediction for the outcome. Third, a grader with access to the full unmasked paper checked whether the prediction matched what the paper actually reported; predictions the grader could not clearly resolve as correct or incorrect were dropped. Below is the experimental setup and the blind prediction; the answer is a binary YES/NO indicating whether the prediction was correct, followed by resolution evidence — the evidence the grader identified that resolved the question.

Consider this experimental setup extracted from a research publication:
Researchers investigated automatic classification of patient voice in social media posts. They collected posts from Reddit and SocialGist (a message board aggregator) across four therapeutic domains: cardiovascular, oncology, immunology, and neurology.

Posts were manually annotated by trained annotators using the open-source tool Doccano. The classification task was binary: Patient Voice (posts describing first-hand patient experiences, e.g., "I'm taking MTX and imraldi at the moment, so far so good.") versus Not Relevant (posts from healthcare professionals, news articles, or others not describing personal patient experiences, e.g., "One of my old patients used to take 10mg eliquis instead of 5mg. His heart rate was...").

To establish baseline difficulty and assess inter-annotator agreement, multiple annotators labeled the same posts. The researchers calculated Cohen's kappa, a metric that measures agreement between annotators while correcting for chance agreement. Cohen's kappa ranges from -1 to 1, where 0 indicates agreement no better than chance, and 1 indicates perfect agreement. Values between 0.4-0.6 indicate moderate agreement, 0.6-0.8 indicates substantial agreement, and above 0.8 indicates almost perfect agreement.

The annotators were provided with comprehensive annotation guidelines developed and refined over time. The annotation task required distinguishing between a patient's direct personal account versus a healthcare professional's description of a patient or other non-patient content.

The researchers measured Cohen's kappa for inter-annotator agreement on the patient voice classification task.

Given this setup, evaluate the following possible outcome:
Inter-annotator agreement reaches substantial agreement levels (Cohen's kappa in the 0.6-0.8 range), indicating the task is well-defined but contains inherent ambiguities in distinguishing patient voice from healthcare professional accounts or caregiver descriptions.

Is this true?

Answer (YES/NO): YES